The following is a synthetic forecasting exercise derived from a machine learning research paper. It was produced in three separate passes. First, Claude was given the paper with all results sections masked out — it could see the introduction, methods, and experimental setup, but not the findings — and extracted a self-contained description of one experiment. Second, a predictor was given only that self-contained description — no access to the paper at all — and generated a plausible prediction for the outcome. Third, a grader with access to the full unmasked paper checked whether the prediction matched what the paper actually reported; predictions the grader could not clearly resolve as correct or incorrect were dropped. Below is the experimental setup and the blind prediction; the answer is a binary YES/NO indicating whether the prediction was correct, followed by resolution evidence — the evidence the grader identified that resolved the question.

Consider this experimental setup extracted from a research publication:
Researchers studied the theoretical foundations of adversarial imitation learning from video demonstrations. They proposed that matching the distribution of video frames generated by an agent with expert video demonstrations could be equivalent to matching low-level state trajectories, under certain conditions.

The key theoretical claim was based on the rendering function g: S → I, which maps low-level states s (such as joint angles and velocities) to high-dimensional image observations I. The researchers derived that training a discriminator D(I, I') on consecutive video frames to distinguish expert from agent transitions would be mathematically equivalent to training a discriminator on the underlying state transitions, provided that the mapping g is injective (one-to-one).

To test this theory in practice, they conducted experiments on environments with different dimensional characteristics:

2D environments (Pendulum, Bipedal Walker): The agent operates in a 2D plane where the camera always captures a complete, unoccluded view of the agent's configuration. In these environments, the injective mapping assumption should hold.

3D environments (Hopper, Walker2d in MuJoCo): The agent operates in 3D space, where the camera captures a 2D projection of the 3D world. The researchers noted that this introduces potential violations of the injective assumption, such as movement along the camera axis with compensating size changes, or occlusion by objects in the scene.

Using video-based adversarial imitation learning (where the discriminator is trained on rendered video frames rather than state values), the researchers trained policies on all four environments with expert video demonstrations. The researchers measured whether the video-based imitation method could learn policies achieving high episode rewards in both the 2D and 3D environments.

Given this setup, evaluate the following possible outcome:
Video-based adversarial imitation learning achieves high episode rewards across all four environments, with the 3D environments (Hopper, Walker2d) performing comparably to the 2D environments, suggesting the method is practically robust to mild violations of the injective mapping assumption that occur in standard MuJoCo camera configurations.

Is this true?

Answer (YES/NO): YES